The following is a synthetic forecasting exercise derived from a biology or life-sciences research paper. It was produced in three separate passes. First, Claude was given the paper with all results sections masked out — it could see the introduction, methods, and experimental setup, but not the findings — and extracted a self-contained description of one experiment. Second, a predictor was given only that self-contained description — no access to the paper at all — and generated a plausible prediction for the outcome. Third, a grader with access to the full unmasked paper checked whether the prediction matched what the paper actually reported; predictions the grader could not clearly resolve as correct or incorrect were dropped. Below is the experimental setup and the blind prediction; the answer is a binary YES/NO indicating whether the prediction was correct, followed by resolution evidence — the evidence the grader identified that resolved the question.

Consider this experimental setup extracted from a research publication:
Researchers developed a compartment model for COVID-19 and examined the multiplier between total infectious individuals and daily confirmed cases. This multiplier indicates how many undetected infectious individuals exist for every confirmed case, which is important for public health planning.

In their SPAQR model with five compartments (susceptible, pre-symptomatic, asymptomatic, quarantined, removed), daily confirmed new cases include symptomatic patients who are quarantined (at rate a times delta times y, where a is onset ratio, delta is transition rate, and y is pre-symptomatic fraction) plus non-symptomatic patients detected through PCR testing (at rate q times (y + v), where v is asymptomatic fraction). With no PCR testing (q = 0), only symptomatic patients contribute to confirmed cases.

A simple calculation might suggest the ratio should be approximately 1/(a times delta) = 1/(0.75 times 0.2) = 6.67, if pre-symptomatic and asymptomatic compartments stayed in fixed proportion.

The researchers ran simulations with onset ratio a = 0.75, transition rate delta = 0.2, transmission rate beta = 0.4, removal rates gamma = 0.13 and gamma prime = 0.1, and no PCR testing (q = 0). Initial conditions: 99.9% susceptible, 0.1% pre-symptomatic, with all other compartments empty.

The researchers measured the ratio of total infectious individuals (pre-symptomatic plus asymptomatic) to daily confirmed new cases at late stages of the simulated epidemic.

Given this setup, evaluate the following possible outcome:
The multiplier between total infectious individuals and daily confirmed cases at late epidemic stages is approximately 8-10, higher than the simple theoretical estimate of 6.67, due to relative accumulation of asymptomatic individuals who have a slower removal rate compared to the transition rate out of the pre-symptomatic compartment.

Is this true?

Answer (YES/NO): NO